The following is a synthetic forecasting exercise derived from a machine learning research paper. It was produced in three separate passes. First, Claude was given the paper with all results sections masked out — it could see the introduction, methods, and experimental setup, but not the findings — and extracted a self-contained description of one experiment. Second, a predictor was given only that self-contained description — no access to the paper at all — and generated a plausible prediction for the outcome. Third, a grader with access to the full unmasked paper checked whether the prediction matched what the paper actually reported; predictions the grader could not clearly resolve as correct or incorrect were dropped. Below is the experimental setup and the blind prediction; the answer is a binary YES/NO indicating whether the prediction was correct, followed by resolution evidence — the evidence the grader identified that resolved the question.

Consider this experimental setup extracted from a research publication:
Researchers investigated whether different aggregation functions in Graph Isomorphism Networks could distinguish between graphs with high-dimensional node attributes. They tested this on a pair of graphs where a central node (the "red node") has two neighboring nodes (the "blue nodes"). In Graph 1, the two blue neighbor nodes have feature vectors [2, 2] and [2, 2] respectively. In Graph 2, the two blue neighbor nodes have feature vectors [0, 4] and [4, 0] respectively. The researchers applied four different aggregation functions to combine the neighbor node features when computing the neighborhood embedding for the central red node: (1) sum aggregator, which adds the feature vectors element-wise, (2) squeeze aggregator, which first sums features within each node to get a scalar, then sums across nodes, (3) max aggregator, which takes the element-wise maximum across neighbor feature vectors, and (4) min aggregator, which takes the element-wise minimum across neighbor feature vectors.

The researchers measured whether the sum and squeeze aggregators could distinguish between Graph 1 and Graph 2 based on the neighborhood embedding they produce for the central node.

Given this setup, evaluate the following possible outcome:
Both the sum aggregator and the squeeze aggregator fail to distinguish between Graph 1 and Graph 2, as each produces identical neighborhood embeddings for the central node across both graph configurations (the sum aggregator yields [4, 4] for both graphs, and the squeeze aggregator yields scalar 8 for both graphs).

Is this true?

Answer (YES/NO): NO